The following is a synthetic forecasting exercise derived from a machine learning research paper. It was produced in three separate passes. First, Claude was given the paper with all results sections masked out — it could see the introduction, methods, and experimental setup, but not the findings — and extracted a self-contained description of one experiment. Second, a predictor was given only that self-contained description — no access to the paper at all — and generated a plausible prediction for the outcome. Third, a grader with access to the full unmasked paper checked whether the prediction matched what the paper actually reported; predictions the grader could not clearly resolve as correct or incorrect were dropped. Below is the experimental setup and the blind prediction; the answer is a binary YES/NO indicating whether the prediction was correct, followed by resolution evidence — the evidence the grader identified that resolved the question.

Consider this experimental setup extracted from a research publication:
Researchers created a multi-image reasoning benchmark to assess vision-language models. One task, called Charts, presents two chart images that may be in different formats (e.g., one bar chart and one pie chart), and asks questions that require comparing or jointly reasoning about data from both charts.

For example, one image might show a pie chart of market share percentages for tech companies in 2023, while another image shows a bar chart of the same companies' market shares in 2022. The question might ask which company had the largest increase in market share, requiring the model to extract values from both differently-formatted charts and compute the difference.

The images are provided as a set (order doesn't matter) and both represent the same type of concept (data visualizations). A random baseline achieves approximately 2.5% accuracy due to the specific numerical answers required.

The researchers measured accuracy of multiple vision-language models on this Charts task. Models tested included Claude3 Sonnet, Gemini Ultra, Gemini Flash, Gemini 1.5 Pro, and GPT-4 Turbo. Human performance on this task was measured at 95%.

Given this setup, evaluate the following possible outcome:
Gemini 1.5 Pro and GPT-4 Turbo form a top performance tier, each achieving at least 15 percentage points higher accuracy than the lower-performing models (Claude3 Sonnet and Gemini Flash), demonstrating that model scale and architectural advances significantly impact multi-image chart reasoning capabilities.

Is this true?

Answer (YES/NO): NO